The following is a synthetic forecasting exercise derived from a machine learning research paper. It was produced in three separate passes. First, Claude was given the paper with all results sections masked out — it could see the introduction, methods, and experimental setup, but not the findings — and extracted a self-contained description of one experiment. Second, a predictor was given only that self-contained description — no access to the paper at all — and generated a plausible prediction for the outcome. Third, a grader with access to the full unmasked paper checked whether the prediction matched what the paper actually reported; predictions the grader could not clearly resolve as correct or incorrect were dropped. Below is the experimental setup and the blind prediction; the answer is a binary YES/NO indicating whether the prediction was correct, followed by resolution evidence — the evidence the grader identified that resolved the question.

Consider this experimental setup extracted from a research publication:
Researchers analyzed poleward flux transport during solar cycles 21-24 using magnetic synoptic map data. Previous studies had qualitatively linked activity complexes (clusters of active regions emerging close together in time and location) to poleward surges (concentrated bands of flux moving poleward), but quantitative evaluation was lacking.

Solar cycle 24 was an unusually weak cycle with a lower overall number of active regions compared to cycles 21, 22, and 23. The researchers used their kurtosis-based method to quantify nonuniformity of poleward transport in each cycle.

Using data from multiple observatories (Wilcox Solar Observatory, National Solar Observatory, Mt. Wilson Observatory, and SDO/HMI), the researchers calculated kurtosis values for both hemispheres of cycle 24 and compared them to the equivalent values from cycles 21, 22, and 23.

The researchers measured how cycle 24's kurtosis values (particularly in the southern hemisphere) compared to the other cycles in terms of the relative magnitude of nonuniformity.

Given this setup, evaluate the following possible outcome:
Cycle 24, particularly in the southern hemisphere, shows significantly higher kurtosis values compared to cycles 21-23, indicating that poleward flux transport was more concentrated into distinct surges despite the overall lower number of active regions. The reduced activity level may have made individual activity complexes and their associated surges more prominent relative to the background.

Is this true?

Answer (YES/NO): YES